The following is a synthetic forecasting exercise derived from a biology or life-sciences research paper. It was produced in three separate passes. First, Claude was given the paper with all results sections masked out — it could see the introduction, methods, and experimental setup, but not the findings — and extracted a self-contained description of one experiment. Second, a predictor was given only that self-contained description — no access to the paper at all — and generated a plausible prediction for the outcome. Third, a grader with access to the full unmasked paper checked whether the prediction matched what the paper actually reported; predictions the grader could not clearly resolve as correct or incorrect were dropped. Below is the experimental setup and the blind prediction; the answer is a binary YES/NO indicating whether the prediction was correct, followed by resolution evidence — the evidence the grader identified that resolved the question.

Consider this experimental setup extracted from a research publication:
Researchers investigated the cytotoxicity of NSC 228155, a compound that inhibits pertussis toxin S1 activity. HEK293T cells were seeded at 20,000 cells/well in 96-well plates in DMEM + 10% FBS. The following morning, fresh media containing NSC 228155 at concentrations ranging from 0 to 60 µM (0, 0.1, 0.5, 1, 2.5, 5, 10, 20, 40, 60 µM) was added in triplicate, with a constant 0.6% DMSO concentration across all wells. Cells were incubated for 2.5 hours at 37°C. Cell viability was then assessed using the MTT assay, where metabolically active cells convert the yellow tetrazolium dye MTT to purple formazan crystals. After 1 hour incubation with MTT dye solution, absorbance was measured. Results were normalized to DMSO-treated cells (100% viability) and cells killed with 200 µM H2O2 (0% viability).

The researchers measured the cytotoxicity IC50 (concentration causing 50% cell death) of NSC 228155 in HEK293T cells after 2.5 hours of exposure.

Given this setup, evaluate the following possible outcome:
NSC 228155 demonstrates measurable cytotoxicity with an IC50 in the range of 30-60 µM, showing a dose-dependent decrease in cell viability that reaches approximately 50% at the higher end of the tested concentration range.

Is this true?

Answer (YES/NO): NO